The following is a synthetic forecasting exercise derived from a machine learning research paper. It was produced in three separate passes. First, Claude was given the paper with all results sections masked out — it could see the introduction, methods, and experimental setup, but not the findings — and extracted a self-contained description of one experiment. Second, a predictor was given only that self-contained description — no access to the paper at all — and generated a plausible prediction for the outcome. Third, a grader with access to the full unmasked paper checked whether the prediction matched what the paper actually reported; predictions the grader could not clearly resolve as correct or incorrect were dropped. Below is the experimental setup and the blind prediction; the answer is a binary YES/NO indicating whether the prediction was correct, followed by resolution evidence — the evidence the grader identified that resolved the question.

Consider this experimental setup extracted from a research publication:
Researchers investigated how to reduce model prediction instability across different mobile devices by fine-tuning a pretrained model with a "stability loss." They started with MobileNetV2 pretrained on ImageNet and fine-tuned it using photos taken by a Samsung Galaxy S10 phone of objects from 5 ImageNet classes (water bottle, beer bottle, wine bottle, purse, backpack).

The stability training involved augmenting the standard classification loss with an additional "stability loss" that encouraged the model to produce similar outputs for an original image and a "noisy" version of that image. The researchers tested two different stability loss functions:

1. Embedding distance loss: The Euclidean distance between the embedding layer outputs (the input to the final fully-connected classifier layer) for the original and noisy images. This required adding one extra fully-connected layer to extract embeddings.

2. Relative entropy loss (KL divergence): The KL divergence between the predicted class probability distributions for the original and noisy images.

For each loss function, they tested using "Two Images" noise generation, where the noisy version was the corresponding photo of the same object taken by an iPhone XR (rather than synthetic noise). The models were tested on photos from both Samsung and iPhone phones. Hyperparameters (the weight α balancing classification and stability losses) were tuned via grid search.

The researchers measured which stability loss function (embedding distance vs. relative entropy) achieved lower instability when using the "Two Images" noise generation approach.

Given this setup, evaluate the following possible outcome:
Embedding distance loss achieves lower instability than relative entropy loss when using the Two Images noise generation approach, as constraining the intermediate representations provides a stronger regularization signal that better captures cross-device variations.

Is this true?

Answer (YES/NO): YES